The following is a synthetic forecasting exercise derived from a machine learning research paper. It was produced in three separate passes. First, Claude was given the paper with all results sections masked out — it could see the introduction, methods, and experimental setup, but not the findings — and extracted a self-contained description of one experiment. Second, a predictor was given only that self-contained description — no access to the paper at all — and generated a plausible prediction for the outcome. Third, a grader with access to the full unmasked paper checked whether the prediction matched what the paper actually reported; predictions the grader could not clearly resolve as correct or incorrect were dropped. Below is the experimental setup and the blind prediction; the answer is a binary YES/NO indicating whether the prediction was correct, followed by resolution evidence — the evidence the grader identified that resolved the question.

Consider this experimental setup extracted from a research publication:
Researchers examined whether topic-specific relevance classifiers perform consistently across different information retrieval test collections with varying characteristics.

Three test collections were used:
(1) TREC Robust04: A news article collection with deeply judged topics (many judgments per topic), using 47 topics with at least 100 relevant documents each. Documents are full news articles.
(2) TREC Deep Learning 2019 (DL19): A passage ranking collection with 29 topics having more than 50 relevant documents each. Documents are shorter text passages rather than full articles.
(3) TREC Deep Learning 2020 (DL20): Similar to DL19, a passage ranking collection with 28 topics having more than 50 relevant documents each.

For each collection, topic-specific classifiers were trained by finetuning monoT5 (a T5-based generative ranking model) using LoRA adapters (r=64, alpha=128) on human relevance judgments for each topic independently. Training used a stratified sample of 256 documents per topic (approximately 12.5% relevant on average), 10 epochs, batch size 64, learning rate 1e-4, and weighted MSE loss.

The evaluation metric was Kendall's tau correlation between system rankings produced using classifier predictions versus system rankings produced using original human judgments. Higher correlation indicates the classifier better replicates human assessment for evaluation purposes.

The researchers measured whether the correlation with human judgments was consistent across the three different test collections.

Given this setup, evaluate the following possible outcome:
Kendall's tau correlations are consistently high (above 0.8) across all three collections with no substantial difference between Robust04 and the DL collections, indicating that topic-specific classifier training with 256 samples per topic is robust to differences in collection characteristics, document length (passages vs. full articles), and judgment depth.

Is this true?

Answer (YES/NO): NO